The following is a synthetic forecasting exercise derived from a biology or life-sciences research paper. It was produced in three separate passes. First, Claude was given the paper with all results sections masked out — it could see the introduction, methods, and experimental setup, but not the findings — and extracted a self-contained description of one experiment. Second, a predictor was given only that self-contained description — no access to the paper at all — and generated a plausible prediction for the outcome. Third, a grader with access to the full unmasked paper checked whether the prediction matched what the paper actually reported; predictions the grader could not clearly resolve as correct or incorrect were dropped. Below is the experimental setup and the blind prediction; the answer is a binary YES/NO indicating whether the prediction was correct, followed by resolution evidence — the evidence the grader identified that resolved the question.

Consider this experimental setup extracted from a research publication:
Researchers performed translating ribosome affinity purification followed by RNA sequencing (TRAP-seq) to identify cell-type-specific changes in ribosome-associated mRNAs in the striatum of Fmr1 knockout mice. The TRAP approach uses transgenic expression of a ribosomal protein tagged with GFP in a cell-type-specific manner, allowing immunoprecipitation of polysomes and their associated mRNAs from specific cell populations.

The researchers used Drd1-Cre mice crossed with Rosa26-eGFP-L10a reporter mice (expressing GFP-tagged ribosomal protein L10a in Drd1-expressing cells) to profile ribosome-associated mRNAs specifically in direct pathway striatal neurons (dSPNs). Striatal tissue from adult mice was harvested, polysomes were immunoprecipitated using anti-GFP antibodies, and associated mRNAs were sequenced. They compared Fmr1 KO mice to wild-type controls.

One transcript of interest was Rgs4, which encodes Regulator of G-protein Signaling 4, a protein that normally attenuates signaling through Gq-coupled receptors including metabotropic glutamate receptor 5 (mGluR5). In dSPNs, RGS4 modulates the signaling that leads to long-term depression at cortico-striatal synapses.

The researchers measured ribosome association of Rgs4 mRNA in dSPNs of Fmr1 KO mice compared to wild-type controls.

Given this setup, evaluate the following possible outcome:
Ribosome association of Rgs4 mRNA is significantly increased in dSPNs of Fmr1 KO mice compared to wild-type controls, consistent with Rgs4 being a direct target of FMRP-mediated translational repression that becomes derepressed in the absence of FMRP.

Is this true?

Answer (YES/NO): NO